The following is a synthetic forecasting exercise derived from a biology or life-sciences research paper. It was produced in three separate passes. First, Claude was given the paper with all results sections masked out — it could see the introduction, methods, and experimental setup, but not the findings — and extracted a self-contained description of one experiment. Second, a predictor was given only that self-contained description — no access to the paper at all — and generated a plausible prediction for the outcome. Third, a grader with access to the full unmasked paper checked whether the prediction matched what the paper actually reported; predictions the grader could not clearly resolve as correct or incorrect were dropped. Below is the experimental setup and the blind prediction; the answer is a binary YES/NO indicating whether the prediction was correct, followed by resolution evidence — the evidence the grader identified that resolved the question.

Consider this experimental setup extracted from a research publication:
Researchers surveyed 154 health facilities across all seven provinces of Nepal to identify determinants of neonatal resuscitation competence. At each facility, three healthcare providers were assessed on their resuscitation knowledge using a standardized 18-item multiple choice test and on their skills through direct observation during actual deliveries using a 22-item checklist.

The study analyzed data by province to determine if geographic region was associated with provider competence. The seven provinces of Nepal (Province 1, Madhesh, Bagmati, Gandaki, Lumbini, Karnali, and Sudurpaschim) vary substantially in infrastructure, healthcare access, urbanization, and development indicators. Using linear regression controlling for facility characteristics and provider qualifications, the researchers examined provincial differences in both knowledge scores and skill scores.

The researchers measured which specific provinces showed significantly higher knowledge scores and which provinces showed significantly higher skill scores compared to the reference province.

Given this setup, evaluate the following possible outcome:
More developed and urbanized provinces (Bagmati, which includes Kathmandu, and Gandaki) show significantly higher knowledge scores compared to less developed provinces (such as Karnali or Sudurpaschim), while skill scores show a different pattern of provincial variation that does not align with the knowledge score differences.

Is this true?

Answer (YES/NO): NO